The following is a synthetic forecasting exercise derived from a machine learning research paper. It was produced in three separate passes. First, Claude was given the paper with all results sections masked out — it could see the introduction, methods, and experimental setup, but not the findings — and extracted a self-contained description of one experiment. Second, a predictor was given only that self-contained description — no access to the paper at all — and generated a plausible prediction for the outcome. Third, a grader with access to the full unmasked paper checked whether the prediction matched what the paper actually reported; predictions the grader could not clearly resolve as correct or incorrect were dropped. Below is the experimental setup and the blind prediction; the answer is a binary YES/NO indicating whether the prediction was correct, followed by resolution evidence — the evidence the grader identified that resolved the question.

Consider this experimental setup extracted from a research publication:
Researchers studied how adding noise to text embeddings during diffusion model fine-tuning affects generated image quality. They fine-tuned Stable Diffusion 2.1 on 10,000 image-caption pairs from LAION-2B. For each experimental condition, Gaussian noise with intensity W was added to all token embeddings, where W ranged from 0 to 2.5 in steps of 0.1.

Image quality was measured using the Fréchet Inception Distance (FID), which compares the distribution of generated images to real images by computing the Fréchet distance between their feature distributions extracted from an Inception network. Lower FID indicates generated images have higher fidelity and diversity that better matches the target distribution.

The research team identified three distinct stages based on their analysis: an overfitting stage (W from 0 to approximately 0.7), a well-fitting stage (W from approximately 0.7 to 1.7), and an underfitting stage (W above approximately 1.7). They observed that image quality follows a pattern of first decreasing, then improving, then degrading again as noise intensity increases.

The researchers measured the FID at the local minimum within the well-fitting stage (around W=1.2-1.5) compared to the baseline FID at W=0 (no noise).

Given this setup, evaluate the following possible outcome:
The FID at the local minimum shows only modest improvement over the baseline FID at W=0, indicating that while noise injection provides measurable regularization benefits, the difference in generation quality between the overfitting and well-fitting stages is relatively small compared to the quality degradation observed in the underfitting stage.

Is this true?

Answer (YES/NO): NO